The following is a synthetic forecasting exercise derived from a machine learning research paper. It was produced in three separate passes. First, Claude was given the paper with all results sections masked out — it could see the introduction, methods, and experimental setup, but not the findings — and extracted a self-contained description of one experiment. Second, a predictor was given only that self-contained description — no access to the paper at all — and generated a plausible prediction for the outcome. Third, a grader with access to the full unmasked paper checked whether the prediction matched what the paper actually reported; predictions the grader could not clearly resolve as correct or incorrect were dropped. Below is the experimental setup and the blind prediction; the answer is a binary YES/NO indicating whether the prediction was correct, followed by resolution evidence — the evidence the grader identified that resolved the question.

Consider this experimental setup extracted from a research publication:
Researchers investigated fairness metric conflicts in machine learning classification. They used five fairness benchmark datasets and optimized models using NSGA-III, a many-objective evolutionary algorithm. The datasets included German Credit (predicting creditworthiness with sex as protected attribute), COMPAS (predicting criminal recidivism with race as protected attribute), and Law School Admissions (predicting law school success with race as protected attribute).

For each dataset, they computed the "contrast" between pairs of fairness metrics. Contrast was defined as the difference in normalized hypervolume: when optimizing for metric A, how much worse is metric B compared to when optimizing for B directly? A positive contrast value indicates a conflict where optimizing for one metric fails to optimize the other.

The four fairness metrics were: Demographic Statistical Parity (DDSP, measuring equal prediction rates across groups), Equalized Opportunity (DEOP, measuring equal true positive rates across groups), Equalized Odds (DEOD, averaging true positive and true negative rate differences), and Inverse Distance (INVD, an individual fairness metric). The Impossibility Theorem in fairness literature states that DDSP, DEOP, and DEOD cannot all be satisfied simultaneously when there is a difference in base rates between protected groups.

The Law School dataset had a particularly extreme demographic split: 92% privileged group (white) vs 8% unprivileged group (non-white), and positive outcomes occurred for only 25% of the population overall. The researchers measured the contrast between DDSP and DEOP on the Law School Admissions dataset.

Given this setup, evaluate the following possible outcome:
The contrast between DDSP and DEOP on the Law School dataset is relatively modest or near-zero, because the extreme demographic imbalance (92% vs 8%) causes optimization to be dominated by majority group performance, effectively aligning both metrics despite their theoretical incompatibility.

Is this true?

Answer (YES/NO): YES